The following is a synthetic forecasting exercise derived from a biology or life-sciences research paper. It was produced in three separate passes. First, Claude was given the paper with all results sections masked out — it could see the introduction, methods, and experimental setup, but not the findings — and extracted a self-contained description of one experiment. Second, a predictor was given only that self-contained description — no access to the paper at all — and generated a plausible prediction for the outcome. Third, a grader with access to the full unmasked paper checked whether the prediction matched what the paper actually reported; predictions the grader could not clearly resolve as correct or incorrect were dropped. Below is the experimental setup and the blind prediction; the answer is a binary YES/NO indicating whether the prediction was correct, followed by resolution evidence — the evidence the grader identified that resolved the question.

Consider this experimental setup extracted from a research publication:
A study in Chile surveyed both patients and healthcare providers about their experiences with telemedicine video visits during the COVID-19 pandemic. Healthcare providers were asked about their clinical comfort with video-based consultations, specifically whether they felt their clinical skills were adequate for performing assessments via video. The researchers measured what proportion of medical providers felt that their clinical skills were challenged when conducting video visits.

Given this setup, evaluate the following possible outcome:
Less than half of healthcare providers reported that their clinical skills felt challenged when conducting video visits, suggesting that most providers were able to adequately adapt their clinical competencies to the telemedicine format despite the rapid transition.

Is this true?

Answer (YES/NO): NO